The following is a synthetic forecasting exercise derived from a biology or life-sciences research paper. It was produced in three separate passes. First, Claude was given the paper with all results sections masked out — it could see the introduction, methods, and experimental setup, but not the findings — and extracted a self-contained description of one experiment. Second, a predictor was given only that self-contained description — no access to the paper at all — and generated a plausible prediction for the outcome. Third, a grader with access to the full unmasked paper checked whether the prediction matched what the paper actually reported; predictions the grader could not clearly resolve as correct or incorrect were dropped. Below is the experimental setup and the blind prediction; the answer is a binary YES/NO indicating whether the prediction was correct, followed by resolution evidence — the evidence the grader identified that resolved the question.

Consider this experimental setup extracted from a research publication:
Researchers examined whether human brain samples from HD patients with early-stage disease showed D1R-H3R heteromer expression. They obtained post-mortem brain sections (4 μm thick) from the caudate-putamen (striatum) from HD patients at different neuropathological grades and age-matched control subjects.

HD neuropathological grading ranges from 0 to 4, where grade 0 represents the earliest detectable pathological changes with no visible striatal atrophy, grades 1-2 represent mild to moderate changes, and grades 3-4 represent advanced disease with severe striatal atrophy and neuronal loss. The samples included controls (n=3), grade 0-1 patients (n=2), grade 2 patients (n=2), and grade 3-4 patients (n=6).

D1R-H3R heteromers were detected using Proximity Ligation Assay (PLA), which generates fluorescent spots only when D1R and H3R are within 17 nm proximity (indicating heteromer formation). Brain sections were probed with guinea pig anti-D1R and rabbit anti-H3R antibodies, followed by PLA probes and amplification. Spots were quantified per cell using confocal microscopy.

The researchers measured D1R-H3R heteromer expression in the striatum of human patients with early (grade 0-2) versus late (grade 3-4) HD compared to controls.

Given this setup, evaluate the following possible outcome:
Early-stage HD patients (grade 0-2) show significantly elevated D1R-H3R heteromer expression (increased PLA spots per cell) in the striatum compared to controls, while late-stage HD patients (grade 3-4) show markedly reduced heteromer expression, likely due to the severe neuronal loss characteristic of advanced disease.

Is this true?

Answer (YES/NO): NO